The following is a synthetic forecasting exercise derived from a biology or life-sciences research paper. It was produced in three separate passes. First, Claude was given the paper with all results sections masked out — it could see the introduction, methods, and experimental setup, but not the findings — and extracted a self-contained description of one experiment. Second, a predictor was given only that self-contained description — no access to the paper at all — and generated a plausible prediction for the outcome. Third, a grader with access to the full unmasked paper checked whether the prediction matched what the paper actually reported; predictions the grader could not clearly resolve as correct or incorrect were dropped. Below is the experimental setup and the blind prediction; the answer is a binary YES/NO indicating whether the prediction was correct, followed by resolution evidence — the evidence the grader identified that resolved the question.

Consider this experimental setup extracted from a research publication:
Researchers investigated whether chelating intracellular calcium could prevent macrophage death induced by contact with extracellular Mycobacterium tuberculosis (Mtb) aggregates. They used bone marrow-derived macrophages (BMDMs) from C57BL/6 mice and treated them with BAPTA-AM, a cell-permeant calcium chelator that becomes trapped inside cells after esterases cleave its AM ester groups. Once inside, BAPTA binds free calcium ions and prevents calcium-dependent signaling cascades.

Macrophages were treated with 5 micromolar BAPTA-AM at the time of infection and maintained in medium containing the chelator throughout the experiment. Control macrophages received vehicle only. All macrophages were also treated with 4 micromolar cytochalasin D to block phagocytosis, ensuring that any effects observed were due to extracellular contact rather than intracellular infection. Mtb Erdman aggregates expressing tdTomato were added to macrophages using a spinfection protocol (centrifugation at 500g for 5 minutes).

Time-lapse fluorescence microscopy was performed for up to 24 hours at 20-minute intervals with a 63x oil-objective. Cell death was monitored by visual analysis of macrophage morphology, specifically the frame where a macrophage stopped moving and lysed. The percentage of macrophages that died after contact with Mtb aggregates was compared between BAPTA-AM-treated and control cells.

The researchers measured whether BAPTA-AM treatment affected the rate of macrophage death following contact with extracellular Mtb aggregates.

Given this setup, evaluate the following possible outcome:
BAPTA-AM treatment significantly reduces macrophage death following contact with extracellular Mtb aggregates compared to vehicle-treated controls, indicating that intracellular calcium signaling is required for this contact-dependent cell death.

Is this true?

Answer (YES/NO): YES